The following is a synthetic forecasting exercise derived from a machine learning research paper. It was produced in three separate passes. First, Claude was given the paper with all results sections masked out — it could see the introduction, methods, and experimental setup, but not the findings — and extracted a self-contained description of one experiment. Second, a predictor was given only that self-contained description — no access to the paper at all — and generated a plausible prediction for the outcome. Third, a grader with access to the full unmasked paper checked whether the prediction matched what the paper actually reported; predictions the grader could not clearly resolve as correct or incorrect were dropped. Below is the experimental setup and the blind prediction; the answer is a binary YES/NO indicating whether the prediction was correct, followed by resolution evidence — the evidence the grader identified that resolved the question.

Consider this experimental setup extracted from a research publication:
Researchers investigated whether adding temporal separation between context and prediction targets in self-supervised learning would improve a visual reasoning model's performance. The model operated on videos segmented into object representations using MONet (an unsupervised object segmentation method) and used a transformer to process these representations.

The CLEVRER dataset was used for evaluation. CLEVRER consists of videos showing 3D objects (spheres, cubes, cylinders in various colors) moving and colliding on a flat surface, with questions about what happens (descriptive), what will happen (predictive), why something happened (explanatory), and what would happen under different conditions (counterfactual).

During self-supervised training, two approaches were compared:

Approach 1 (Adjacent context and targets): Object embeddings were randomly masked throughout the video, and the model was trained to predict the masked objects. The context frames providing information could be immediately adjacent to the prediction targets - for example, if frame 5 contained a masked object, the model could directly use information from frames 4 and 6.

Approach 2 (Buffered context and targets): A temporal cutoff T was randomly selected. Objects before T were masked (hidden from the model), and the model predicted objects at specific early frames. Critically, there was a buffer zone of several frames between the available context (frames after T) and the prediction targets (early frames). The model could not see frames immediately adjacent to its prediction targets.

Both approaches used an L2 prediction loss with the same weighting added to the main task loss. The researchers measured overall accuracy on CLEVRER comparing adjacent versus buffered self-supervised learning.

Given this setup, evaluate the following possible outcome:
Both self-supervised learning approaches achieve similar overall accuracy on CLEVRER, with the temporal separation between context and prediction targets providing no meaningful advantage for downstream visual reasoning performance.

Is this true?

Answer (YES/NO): NO